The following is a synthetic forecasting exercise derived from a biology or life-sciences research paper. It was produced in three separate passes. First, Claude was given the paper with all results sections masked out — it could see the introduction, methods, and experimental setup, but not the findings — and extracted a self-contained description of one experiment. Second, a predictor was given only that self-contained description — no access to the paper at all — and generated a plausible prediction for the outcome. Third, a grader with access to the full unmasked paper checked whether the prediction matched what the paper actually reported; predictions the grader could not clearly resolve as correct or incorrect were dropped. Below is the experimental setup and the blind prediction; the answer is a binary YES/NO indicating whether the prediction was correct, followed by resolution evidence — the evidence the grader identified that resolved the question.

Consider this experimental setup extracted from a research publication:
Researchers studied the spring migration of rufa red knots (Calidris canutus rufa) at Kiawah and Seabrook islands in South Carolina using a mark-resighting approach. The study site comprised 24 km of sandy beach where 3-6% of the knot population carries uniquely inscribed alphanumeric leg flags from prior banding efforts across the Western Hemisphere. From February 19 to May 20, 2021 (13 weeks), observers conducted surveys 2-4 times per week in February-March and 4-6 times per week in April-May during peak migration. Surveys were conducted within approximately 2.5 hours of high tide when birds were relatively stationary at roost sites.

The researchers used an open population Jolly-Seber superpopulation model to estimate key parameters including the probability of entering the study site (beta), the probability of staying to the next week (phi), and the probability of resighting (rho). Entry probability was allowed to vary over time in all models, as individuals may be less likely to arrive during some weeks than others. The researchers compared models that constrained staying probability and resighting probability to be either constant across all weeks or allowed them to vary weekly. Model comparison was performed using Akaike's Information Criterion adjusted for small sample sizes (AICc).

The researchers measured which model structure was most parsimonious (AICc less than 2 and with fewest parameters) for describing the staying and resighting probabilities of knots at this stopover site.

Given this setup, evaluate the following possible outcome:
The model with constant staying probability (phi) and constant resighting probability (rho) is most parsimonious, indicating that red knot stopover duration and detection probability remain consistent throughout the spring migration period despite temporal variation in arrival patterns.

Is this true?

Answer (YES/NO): NO